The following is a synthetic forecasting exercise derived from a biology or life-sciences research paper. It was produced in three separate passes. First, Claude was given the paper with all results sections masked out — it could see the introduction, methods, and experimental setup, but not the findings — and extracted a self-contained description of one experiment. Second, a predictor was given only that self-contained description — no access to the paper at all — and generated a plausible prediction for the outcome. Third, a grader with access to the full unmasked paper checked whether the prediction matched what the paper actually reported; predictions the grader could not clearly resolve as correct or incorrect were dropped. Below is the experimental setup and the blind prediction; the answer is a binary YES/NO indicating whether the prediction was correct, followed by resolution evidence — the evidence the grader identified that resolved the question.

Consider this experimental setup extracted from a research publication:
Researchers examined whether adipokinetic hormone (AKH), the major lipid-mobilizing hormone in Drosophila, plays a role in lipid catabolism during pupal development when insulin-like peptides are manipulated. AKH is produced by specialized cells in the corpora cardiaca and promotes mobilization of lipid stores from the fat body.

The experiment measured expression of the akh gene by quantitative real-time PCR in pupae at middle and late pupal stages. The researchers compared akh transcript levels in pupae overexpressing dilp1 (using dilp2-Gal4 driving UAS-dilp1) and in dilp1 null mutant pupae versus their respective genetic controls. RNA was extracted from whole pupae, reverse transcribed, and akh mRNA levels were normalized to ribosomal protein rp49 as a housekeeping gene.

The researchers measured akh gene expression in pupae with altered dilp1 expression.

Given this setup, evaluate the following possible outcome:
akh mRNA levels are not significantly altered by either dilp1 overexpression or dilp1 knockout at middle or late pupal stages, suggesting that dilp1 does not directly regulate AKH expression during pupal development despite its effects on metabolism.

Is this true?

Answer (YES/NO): NO